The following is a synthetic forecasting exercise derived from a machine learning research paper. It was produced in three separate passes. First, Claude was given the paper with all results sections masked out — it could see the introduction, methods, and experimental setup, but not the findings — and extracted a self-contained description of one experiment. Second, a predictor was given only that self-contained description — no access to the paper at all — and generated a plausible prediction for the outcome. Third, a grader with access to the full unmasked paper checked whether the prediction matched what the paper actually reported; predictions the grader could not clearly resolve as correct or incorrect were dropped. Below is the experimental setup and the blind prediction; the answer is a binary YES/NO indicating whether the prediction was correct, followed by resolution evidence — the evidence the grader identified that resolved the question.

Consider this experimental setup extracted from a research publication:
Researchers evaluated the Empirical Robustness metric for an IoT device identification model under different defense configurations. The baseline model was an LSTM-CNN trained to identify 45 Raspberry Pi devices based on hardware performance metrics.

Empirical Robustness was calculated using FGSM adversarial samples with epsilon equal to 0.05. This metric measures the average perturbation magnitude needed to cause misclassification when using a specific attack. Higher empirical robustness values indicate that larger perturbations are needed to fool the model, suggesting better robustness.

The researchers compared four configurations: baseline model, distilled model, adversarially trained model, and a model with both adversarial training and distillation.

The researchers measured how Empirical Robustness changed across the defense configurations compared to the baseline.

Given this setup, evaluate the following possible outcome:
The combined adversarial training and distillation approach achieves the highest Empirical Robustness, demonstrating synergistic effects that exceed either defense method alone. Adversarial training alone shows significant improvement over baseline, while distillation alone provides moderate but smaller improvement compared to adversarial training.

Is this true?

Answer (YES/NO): NO